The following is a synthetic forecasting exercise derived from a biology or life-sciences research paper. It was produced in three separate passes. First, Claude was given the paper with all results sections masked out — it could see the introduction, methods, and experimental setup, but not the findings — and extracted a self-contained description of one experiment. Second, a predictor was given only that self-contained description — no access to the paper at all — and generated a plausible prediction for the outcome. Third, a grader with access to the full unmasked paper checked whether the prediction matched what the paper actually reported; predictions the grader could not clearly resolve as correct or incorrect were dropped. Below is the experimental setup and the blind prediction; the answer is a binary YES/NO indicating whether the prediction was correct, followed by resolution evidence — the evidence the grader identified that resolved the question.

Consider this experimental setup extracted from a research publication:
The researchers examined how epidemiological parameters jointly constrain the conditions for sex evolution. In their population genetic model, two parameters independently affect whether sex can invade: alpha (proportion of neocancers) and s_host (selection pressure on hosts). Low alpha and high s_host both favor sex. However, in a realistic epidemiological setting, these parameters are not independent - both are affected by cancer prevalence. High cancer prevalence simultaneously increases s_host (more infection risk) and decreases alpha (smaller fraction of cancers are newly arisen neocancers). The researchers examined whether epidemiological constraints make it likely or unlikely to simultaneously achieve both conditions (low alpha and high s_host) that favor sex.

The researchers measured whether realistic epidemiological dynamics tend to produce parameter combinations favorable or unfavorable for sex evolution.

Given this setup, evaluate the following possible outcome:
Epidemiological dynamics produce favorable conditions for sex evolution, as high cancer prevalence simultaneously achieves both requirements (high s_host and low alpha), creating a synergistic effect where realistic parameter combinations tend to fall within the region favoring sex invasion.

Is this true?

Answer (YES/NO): NO